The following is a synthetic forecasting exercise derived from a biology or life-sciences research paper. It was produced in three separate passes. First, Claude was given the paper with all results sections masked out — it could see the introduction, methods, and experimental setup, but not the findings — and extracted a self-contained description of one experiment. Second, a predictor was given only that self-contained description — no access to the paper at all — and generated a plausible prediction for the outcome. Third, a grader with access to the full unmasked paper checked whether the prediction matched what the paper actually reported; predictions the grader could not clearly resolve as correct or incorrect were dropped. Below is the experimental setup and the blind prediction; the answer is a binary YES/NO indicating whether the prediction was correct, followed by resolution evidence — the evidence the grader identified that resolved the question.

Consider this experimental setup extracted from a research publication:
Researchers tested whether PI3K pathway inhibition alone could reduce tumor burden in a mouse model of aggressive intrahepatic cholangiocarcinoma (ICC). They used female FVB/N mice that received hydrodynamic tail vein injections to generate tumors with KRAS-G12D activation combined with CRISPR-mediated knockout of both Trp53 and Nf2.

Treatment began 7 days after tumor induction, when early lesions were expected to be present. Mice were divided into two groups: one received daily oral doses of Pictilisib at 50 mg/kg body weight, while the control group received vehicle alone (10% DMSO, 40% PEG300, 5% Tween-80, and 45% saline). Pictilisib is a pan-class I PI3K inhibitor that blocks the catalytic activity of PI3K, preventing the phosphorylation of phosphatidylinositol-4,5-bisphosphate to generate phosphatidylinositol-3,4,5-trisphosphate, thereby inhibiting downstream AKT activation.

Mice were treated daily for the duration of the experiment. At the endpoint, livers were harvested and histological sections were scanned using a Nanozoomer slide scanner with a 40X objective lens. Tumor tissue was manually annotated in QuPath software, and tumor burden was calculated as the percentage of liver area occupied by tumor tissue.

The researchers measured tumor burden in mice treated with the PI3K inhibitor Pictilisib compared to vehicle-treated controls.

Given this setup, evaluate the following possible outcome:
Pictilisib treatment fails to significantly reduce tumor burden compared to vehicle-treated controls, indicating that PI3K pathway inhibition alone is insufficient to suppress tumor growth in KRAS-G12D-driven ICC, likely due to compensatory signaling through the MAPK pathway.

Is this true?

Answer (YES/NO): NO